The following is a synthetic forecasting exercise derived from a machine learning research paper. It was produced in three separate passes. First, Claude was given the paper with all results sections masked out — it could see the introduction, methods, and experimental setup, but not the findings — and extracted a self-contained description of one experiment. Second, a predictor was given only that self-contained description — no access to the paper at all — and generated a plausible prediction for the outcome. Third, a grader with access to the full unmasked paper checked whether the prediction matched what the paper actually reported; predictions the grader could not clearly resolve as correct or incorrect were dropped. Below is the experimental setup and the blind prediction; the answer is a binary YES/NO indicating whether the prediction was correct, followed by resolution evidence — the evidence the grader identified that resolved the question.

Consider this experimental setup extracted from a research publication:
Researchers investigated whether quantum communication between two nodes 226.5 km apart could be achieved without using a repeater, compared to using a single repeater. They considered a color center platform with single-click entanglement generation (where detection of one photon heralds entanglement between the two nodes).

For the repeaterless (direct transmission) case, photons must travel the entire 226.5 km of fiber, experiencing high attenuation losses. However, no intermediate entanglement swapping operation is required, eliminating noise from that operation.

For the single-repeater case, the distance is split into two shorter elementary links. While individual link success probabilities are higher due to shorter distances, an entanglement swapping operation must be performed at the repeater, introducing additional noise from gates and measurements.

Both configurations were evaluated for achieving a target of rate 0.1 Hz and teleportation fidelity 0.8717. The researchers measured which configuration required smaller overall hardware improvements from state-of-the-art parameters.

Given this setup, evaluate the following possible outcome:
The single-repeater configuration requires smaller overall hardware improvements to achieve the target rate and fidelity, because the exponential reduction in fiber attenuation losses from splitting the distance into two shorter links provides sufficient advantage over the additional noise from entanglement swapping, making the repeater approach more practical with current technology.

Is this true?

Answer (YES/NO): NO